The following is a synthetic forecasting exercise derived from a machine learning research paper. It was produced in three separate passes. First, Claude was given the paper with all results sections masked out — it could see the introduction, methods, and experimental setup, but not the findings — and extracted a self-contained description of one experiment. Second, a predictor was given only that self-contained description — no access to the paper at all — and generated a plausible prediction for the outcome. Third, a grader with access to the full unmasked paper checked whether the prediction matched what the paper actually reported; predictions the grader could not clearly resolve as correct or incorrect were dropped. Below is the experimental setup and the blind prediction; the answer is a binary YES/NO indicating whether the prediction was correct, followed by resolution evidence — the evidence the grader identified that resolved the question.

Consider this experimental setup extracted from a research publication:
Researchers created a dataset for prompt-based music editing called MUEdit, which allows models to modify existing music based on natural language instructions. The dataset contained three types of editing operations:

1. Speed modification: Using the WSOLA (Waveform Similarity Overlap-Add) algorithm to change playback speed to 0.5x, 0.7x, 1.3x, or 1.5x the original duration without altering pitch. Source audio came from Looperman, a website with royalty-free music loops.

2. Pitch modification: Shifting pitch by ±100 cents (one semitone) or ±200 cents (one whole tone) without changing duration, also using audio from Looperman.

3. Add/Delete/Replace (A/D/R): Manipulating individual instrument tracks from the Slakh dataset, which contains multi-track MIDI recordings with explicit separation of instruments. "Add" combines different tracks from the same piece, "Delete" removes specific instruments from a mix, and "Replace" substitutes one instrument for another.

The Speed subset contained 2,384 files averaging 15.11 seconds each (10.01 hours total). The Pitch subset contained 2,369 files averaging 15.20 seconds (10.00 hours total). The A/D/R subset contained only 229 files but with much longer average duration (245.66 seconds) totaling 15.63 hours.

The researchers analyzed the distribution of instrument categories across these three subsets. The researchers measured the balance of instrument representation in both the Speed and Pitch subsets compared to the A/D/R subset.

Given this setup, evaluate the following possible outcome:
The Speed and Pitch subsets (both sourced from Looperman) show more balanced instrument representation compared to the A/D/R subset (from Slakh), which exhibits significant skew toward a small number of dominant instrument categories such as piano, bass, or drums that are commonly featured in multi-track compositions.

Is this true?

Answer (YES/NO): NO